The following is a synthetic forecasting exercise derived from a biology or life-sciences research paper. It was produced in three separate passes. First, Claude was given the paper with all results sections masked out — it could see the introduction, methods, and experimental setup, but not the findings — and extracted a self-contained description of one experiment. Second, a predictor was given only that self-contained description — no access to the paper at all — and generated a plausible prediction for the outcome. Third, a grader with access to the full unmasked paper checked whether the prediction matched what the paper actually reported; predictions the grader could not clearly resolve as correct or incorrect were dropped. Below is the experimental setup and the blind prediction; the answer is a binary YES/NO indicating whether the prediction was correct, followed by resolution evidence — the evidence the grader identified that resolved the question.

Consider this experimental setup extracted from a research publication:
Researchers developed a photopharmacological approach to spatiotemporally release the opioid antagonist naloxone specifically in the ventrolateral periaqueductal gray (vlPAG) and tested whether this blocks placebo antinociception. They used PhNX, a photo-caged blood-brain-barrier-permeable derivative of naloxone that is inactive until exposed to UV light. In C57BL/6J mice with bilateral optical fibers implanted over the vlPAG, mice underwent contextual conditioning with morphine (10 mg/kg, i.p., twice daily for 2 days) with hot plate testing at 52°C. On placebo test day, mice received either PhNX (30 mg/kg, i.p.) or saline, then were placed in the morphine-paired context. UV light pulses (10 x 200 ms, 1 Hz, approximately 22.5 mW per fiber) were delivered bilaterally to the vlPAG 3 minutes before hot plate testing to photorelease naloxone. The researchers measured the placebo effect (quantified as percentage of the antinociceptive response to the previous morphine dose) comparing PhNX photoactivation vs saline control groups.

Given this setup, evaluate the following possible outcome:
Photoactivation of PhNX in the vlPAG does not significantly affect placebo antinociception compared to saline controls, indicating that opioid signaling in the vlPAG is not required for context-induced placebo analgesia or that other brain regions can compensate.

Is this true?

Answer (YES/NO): NO